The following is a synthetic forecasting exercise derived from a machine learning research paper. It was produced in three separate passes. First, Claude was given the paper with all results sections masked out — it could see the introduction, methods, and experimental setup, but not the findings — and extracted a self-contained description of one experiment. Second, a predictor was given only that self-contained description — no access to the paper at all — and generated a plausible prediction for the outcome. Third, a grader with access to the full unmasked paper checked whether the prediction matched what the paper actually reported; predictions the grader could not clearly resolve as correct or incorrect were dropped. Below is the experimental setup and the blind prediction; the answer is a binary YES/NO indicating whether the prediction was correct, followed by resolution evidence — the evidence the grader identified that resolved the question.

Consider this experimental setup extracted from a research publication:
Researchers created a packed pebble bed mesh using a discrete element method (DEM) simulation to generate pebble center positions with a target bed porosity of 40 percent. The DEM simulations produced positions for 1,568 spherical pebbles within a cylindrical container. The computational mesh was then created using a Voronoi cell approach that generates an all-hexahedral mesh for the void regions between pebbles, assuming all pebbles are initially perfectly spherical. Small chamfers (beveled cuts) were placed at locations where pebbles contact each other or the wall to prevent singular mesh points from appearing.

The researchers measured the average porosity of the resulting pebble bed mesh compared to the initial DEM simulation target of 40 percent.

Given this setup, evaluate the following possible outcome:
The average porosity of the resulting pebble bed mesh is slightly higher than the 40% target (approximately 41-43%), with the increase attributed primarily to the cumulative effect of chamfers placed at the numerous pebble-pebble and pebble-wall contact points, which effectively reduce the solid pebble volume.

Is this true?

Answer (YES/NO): NO